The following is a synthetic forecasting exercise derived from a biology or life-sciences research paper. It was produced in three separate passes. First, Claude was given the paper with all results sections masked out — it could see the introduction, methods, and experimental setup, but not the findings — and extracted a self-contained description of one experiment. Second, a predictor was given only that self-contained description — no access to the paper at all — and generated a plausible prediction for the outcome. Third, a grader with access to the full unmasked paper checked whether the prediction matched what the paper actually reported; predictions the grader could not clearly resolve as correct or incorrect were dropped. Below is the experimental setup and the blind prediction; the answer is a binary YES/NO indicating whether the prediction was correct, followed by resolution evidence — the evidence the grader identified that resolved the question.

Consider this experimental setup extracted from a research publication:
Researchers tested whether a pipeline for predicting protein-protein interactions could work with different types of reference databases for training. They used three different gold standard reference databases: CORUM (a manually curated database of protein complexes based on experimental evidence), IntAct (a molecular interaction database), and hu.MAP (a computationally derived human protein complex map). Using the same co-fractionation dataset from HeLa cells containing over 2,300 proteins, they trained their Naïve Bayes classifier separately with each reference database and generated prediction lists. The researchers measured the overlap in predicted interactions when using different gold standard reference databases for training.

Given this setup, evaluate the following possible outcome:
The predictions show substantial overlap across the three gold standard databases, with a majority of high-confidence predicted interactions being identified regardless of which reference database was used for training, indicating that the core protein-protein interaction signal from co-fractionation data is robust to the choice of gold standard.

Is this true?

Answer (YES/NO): NO